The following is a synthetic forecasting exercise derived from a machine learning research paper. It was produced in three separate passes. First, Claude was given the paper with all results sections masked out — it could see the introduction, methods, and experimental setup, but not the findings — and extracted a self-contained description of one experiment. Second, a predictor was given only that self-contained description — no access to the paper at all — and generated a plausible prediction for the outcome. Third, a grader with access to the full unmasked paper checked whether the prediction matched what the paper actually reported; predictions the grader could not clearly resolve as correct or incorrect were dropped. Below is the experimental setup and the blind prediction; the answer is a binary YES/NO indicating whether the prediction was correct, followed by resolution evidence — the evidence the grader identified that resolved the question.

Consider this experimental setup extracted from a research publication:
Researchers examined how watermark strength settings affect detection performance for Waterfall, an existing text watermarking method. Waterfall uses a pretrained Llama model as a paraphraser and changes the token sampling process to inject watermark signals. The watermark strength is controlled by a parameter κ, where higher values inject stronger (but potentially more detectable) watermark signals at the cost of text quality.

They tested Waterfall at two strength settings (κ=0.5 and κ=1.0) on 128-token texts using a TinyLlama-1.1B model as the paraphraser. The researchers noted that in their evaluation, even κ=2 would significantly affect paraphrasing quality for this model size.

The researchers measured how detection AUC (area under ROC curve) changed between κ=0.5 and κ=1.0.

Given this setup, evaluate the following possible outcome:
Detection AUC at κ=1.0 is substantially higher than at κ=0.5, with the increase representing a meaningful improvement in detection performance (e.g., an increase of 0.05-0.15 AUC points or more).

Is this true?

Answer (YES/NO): YES